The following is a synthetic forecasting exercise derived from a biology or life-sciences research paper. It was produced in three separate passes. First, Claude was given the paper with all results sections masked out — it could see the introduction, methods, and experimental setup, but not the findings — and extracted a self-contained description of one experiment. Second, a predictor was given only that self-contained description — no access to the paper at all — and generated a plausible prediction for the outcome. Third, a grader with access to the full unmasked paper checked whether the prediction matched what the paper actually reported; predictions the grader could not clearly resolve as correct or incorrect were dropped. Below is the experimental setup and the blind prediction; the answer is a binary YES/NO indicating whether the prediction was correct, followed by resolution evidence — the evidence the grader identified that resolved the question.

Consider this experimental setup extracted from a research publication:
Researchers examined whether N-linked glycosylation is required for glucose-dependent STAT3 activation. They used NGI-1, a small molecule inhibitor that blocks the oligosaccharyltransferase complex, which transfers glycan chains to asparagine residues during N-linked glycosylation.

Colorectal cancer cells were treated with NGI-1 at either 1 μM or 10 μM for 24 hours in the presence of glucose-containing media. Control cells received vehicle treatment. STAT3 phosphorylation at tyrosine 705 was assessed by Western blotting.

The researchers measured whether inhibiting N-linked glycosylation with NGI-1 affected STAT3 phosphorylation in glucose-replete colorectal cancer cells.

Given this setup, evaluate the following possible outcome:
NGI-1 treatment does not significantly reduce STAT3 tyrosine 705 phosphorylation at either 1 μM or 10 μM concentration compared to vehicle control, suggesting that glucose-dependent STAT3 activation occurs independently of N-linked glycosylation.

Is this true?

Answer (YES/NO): NO